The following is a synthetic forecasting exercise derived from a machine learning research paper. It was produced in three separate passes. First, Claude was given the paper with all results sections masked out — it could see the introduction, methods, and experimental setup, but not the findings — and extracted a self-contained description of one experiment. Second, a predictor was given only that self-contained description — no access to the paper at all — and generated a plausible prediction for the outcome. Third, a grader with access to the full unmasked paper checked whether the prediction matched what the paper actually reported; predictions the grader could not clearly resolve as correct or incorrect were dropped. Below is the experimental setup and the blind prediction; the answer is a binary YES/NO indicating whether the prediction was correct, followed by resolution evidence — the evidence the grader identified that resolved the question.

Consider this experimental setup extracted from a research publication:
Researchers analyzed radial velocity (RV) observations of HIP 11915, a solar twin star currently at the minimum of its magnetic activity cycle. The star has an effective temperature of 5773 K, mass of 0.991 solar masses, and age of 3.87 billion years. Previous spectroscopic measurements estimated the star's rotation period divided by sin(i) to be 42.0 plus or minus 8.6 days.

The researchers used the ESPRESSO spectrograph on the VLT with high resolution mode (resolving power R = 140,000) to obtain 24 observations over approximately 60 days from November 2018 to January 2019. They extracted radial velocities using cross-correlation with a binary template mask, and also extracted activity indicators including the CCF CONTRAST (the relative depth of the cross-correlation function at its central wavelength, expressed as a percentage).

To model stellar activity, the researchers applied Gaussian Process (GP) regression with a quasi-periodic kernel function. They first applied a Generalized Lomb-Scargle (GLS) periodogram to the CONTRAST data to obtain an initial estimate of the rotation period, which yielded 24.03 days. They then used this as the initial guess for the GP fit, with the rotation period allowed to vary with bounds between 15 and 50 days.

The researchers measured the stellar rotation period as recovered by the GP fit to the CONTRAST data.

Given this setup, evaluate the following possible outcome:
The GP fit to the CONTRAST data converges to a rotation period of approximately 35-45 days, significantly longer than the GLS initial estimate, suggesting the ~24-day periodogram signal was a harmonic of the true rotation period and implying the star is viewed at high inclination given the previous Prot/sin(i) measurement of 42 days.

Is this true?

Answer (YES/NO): NO